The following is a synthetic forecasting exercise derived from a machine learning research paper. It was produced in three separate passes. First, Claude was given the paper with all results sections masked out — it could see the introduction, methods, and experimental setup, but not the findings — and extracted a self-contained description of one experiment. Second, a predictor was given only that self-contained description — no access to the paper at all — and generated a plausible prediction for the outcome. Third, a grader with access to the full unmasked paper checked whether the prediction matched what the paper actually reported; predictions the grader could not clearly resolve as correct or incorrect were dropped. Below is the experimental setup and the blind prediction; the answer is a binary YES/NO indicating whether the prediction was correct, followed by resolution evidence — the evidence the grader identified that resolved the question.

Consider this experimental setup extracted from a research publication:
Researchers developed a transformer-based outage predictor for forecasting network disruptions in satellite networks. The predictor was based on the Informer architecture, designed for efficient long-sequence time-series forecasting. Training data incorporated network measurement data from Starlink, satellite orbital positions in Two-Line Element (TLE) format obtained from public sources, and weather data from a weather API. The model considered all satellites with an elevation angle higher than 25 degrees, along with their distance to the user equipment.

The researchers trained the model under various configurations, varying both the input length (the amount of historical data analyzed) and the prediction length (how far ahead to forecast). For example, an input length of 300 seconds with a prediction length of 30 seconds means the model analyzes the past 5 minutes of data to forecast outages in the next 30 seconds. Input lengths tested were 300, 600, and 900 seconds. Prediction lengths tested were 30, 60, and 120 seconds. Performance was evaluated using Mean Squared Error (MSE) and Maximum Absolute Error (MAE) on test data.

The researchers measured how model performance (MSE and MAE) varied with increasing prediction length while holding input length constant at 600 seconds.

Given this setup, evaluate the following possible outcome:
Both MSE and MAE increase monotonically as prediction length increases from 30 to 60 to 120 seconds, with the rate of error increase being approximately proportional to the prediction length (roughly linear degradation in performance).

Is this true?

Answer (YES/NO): NO